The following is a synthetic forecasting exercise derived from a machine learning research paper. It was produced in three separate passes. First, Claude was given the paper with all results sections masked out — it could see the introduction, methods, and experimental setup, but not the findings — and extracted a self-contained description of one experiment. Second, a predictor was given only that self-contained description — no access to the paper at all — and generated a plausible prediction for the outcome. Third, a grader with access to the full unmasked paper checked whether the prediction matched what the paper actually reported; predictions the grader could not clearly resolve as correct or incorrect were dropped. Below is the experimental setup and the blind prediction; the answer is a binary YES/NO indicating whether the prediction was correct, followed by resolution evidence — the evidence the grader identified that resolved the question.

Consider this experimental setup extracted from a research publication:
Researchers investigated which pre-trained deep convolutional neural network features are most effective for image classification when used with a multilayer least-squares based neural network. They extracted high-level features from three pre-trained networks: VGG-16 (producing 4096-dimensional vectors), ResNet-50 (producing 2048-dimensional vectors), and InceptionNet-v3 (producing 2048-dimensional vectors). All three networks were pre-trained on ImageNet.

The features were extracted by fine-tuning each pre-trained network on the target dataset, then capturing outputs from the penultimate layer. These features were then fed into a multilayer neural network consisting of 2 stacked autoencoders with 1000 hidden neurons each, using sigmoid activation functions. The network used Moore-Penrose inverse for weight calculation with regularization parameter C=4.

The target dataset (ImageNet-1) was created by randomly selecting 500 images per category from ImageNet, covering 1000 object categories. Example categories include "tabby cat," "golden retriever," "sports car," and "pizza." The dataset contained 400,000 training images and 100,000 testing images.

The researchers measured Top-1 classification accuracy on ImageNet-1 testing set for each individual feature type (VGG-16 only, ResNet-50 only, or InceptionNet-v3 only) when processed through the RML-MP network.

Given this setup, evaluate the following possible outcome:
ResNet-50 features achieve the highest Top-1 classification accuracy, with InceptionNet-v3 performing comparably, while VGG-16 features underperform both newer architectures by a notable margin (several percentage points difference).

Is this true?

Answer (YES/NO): NO